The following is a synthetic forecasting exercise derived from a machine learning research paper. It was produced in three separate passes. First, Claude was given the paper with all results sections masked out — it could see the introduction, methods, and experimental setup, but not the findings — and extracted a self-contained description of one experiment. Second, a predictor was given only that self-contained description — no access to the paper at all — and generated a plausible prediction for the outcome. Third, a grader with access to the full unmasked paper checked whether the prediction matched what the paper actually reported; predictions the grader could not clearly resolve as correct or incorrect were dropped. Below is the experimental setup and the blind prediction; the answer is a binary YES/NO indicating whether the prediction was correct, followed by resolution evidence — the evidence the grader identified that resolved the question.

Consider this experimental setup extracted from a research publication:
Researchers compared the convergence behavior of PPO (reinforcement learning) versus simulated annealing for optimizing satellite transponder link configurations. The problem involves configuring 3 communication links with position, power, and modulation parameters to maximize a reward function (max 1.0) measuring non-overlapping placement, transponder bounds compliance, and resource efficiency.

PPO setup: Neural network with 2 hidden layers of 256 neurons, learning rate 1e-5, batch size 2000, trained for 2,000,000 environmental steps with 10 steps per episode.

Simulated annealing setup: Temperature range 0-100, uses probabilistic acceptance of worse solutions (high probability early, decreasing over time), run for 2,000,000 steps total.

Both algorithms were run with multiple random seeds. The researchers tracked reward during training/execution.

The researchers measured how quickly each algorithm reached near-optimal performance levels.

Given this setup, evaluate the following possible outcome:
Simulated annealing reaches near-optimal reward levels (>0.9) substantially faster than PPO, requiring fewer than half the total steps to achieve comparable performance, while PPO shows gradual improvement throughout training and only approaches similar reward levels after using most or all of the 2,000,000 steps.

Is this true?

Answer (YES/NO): NO